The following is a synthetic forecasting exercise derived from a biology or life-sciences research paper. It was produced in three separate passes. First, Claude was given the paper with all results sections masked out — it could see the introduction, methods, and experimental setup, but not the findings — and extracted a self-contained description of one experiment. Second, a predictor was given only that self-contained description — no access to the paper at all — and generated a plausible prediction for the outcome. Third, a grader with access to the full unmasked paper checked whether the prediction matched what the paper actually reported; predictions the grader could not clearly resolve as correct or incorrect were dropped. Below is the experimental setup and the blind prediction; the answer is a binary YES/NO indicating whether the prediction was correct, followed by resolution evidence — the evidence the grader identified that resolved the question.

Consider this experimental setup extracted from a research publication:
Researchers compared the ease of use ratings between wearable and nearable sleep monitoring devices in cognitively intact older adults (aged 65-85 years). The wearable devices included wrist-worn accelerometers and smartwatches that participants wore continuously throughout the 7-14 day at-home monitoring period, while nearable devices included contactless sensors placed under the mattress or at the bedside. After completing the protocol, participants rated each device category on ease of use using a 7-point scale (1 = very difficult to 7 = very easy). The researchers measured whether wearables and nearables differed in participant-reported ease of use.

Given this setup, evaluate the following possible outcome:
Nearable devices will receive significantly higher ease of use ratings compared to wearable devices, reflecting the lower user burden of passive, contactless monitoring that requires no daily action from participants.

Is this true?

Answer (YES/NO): NO